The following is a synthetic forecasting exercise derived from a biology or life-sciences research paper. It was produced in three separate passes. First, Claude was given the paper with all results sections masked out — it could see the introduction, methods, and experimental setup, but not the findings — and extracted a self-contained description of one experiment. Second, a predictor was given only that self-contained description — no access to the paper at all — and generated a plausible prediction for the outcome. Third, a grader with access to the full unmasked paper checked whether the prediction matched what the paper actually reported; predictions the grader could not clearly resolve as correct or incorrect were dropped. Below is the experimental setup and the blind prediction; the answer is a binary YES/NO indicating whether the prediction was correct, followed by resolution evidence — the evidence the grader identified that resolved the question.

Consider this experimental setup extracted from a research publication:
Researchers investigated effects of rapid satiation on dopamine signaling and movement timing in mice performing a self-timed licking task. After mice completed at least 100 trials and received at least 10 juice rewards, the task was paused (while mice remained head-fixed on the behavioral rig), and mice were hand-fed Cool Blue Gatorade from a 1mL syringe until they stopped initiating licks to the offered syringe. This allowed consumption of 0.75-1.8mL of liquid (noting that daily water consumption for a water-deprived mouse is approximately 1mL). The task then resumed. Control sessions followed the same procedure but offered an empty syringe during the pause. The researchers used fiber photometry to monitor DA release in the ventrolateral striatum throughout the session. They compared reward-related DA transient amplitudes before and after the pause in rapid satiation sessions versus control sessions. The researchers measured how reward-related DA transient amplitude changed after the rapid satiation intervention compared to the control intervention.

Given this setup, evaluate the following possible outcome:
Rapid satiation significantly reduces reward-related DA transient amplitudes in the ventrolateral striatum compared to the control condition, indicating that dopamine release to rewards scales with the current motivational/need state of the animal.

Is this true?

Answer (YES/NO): YES